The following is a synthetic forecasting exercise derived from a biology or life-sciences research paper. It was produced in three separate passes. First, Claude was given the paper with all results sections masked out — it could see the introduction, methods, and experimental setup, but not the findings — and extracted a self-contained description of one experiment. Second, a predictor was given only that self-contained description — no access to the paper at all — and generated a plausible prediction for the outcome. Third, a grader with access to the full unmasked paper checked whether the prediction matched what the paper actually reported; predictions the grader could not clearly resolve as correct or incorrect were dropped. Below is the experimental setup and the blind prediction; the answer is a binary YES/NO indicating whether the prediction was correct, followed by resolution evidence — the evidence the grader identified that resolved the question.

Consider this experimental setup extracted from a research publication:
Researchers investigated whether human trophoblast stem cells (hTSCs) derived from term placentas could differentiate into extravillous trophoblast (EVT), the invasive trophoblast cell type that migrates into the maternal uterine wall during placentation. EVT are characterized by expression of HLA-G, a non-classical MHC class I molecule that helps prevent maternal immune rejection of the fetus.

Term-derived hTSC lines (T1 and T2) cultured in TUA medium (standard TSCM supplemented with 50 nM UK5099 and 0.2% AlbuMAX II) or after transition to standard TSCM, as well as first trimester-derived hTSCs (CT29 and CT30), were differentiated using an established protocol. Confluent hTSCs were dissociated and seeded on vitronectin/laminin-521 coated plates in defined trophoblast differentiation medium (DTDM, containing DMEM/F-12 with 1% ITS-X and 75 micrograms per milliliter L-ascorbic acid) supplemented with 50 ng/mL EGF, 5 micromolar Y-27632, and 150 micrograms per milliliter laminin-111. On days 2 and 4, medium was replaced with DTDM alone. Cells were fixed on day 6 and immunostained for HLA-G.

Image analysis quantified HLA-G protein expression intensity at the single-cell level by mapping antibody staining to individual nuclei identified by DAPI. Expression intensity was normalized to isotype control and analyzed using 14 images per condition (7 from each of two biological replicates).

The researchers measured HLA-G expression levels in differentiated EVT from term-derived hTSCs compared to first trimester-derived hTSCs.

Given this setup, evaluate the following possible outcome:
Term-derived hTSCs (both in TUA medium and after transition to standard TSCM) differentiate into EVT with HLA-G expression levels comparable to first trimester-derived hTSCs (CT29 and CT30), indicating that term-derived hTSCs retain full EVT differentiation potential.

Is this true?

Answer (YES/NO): YES